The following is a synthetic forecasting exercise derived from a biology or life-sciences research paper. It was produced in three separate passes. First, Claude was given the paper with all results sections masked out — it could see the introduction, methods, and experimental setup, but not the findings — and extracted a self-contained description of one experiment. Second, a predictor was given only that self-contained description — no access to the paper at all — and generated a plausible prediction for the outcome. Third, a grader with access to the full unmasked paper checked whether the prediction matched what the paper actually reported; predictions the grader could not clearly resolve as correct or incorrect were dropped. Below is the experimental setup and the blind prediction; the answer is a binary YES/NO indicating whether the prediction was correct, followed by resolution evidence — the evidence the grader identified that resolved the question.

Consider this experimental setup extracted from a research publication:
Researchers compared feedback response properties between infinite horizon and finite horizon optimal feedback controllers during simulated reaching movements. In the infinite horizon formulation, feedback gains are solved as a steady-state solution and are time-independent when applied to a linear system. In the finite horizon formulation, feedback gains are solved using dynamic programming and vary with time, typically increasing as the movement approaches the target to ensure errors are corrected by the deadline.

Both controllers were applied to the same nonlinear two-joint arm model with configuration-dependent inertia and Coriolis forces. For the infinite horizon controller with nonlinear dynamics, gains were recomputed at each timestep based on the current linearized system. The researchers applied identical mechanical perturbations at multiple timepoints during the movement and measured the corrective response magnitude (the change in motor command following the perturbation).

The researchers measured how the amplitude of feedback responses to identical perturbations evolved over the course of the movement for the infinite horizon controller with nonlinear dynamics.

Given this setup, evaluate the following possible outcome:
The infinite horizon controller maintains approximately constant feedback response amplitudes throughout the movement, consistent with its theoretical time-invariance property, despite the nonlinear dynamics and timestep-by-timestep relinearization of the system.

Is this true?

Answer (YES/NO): NO